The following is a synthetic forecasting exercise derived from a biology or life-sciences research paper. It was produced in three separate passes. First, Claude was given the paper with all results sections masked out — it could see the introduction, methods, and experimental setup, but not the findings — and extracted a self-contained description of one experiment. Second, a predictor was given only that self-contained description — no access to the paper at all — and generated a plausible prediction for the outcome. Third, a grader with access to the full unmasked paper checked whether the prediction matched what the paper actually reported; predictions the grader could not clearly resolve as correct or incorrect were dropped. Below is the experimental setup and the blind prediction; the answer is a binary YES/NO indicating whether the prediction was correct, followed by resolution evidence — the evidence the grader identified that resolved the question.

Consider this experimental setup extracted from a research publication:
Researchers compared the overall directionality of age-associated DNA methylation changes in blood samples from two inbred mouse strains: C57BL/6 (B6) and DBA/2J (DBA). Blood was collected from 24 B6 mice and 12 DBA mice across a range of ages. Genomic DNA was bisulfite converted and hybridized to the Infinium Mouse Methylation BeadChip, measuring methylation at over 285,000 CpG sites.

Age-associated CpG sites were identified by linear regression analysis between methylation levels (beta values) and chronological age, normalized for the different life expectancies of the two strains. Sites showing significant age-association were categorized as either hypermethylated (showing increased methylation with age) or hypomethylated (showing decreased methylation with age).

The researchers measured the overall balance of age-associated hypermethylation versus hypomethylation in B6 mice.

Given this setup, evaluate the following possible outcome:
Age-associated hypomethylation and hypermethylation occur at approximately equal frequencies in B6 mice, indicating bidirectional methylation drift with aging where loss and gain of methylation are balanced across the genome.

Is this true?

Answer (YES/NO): NO